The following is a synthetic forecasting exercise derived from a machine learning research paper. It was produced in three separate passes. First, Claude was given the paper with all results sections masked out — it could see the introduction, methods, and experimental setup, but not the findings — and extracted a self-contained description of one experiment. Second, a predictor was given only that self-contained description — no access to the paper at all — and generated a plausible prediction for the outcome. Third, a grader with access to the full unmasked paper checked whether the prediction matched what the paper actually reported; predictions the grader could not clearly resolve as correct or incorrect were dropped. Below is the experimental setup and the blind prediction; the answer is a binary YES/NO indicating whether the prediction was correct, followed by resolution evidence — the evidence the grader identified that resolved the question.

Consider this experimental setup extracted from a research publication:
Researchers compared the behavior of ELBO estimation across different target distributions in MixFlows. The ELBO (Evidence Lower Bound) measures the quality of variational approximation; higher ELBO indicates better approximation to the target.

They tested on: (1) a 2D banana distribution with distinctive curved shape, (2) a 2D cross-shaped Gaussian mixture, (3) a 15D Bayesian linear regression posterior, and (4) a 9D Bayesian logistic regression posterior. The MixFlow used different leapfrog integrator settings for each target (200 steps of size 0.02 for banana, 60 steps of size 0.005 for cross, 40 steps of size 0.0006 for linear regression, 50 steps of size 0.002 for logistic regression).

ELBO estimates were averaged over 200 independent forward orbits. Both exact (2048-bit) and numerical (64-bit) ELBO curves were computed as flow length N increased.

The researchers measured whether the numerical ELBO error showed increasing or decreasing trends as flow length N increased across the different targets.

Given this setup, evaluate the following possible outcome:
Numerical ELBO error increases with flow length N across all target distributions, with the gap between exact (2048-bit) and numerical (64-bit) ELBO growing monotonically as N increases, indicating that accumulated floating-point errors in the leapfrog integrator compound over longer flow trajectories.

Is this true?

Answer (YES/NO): NO